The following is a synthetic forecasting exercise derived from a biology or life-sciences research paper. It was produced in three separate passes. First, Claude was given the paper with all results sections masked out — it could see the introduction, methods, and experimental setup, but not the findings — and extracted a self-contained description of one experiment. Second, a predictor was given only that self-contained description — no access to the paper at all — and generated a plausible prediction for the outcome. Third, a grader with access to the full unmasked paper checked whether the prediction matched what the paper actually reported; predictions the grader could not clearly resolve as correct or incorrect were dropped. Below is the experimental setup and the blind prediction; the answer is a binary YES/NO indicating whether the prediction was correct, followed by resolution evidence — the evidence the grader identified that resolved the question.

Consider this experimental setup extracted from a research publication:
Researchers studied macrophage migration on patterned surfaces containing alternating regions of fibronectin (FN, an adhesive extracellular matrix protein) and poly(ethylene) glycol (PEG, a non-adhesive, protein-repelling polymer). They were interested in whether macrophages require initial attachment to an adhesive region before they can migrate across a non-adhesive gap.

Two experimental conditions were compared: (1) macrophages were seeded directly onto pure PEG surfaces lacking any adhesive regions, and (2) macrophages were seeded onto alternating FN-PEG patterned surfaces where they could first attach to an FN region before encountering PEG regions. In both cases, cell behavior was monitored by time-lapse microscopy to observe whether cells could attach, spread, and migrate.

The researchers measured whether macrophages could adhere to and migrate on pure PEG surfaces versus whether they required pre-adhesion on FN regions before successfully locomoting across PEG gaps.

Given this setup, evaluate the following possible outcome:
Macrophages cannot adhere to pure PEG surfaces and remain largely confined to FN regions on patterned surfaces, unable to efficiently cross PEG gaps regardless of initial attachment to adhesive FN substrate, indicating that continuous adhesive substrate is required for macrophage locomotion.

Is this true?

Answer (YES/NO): NO